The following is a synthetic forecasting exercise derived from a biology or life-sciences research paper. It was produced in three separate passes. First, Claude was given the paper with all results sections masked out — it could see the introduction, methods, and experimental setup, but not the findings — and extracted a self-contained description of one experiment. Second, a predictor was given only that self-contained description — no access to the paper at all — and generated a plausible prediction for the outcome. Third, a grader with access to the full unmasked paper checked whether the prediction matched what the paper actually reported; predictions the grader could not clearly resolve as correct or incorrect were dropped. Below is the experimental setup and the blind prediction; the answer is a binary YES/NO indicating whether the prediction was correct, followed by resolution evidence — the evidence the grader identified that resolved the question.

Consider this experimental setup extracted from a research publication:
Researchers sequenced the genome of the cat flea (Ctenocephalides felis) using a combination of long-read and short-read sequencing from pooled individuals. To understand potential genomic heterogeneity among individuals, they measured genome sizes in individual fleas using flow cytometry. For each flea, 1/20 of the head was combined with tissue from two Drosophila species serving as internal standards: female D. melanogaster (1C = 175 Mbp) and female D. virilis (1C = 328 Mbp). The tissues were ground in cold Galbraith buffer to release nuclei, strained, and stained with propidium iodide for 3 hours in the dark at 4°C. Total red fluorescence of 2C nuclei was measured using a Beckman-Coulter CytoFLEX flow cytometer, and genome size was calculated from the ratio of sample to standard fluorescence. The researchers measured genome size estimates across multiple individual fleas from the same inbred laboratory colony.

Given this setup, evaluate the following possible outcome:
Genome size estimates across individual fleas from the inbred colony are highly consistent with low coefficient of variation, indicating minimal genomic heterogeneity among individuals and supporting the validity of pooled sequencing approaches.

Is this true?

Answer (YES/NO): NO